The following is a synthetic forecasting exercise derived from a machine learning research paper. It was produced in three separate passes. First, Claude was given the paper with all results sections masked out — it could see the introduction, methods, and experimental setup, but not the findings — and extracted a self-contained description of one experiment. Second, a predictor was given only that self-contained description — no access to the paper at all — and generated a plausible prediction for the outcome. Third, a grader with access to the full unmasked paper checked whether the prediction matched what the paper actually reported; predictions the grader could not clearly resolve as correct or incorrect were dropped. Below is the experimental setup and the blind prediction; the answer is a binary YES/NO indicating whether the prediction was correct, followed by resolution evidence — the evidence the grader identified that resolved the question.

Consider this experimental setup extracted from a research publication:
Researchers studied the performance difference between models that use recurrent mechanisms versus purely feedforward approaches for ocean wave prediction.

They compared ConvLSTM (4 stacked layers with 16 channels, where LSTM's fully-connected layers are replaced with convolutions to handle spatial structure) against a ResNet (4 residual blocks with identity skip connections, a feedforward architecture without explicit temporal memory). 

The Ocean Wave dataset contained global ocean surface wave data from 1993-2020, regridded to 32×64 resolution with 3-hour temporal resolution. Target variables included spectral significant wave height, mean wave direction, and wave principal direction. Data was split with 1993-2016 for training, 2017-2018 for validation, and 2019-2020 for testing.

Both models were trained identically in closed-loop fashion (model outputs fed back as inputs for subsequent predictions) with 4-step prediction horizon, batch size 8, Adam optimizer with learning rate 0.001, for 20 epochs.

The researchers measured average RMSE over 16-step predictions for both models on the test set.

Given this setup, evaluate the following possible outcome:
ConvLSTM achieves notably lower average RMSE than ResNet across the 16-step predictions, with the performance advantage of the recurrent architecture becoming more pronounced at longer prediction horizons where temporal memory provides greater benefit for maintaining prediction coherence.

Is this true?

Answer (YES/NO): NO